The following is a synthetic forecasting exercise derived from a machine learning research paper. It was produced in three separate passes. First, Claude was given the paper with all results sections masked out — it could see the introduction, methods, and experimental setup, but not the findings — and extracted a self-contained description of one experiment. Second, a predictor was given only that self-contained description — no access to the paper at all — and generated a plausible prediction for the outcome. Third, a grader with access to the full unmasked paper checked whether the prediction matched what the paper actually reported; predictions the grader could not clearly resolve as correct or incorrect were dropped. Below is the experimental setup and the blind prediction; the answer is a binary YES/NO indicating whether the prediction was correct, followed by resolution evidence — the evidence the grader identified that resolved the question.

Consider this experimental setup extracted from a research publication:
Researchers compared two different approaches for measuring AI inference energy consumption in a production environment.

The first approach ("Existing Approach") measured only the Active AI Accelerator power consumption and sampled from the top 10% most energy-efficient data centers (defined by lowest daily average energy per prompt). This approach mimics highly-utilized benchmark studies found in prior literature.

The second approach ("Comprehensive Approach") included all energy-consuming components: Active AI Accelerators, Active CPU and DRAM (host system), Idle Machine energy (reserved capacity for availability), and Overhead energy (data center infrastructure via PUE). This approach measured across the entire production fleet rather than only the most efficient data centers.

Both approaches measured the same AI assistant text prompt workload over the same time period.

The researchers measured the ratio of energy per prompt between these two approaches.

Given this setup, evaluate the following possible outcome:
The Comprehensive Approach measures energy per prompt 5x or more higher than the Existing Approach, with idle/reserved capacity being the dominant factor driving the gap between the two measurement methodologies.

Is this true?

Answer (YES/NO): NO